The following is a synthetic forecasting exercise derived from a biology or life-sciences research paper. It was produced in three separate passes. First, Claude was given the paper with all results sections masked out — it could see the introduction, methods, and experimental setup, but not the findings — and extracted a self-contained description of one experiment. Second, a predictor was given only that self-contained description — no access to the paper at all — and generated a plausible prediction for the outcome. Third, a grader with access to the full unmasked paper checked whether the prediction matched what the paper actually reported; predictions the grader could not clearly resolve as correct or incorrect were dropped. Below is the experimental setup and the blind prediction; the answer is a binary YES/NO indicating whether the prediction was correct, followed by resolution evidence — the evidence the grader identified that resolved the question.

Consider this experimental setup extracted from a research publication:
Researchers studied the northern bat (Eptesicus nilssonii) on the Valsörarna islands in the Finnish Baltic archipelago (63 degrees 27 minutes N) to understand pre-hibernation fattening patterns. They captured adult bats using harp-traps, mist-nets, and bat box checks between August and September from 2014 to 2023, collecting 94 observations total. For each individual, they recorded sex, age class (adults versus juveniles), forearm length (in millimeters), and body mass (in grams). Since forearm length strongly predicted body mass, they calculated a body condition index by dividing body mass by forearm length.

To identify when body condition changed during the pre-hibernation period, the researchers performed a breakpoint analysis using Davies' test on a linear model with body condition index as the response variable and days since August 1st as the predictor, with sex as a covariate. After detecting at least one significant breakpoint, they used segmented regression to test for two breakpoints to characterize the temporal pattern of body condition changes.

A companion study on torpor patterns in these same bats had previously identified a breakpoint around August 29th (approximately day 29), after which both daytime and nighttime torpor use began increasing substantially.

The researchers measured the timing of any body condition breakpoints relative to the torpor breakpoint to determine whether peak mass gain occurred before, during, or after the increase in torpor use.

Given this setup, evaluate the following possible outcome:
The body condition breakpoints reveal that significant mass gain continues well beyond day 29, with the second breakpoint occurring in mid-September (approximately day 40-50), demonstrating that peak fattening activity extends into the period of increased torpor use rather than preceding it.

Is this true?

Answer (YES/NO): NO